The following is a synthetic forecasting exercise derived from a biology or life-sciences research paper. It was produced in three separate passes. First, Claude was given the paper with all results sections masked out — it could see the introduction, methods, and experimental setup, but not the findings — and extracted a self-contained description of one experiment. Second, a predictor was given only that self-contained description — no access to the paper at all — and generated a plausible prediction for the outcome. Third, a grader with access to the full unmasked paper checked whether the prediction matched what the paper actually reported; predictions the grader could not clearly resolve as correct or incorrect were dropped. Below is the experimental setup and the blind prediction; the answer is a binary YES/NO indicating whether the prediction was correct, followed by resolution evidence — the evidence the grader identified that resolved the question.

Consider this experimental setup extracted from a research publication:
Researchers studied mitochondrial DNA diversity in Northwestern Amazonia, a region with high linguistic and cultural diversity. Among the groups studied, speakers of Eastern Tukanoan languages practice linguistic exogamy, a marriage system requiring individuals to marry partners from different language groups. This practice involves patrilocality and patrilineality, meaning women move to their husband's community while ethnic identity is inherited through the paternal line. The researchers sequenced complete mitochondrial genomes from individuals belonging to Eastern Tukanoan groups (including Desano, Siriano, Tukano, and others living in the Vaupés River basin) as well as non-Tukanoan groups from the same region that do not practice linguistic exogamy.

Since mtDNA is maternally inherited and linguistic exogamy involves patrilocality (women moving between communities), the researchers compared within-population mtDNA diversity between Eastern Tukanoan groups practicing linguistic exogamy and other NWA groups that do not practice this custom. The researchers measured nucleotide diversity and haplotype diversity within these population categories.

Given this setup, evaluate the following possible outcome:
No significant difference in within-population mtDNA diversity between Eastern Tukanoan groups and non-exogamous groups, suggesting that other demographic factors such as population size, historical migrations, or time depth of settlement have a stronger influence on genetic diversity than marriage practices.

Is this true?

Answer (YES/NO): NO